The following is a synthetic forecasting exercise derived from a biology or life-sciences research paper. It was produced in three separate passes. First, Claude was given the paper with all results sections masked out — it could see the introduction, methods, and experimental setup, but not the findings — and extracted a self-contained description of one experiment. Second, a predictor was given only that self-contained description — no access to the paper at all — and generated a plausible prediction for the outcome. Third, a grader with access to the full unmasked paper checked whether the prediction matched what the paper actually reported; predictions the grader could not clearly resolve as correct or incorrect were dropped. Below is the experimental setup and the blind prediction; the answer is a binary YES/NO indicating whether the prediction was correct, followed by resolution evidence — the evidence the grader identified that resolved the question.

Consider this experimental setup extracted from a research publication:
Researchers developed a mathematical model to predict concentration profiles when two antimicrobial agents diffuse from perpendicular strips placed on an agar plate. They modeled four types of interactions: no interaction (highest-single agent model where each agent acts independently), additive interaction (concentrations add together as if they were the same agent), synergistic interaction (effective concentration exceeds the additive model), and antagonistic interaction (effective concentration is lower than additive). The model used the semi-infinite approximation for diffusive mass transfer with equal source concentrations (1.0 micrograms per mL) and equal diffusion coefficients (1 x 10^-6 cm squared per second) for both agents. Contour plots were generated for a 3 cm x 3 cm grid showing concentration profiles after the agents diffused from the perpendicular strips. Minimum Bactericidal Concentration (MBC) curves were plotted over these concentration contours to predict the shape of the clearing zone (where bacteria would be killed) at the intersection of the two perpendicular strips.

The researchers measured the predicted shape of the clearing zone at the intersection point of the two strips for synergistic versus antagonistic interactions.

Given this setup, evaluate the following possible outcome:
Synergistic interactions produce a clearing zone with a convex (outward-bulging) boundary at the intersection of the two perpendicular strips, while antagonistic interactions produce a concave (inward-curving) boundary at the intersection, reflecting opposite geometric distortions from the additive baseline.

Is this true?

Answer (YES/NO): YES